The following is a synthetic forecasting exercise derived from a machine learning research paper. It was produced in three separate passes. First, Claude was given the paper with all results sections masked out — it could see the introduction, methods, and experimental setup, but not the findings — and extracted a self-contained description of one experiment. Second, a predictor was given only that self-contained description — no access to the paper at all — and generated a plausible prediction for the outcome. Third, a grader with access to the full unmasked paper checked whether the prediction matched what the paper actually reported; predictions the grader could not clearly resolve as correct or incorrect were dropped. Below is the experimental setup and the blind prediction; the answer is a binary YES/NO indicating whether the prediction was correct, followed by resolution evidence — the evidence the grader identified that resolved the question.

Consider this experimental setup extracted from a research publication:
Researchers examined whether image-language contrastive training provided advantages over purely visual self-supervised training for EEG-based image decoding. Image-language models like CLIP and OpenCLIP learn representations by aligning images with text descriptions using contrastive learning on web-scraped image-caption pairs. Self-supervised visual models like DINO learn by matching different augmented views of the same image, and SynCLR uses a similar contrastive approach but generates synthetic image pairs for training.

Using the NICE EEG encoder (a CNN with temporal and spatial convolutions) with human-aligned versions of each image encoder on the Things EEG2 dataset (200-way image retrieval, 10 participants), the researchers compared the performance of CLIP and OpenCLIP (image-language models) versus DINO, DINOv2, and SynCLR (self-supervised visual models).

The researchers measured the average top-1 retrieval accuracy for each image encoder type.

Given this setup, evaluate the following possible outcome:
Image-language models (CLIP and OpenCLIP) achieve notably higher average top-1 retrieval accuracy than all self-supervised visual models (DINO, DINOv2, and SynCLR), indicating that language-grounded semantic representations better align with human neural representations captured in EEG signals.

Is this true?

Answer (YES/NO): NO